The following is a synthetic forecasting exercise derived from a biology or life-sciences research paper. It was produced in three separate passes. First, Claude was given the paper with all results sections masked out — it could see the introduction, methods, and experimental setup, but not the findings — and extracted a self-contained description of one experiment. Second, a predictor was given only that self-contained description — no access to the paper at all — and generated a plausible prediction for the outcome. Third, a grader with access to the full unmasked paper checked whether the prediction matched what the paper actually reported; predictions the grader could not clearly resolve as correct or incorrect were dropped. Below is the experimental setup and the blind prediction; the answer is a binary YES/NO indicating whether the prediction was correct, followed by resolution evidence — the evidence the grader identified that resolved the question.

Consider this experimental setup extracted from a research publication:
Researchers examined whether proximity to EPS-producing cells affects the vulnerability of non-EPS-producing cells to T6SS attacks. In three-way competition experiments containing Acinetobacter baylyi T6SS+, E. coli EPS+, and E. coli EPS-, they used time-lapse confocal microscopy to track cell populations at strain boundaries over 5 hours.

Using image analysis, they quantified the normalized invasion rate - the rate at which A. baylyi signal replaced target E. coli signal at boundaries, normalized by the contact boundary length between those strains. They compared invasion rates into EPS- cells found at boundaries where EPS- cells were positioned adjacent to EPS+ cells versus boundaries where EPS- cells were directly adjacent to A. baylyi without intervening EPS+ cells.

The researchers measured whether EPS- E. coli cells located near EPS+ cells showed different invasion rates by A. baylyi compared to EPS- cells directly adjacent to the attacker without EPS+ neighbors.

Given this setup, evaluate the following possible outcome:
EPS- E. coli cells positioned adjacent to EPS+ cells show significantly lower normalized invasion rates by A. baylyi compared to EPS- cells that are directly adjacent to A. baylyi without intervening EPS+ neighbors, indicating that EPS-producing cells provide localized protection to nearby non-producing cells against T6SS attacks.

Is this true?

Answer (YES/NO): YES